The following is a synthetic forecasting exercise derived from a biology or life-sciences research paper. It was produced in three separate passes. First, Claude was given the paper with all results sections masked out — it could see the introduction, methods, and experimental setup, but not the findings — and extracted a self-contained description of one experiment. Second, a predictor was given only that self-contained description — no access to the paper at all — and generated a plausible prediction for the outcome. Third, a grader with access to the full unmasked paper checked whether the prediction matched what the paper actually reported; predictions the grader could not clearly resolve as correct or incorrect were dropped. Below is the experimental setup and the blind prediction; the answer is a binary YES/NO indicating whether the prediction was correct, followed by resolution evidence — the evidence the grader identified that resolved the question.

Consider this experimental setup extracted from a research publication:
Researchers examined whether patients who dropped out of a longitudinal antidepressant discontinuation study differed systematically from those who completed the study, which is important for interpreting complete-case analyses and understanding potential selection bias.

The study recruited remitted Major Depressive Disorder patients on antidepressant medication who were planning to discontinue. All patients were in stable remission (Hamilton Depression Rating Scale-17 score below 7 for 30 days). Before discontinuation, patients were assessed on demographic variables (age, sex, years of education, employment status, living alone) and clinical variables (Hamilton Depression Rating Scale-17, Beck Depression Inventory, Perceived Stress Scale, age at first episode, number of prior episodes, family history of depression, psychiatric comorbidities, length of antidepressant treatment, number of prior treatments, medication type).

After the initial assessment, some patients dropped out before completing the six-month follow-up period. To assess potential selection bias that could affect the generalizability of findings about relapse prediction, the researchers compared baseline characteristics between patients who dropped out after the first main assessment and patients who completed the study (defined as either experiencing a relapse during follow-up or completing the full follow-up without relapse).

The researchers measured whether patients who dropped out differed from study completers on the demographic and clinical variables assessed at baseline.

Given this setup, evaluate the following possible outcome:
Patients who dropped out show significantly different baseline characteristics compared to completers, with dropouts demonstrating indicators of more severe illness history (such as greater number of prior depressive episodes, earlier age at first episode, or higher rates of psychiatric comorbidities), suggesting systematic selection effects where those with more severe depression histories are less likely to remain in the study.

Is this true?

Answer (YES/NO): NO